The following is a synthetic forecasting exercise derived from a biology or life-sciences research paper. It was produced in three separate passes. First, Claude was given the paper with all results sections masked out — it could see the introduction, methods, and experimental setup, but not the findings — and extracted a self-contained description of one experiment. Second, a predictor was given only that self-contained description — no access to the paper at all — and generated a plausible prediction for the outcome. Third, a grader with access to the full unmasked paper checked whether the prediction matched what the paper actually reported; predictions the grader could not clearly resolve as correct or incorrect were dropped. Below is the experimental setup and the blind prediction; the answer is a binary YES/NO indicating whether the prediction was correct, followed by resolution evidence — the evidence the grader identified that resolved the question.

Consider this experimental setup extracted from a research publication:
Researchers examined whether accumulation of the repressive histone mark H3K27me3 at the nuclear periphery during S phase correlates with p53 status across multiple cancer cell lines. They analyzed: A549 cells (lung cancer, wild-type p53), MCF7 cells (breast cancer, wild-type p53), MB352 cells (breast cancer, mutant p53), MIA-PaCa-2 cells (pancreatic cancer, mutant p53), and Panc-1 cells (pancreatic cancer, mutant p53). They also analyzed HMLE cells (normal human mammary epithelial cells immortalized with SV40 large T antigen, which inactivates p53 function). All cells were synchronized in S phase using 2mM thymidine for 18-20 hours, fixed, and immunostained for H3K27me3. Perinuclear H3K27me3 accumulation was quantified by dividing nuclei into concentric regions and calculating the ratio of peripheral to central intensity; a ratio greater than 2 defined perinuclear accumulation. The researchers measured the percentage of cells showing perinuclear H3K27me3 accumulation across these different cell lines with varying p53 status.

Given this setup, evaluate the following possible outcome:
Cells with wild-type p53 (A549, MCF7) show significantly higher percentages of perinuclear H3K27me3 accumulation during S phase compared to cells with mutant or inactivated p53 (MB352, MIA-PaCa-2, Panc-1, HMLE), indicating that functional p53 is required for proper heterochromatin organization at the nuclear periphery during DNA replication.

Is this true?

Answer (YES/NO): NO